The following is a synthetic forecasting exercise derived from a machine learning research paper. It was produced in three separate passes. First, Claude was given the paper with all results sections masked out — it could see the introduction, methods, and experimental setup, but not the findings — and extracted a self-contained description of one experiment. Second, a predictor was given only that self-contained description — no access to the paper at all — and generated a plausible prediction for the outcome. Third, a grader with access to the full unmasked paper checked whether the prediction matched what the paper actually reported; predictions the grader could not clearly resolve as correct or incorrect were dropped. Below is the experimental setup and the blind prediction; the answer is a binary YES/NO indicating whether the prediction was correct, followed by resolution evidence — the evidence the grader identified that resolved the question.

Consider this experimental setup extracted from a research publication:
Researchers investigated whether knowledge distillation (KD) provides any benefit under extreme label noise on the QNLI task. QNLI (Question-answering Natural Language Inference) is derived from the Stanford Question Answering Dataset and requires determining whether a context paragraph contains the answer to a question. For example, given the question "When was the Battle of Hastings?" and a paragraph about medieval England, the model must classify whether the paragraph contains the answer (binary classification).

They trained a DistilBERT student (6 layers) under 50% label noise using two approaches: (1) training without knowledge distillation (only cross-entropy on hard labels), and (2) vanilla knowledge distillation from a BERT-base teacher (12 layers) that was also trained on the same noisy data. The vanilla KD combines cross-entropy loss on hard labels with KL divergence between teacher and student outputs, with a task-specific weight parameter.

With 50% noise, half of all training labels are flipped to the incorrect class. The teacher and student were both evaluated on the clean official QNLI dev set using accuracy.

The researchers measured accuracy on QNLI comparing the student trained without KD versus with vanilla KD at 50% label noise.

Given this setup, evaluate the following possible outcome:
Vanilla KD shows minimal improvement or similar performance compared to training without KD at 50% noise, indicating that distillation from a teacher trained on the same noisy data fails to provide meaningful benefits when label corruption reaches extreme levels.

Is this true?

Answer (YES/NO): NO